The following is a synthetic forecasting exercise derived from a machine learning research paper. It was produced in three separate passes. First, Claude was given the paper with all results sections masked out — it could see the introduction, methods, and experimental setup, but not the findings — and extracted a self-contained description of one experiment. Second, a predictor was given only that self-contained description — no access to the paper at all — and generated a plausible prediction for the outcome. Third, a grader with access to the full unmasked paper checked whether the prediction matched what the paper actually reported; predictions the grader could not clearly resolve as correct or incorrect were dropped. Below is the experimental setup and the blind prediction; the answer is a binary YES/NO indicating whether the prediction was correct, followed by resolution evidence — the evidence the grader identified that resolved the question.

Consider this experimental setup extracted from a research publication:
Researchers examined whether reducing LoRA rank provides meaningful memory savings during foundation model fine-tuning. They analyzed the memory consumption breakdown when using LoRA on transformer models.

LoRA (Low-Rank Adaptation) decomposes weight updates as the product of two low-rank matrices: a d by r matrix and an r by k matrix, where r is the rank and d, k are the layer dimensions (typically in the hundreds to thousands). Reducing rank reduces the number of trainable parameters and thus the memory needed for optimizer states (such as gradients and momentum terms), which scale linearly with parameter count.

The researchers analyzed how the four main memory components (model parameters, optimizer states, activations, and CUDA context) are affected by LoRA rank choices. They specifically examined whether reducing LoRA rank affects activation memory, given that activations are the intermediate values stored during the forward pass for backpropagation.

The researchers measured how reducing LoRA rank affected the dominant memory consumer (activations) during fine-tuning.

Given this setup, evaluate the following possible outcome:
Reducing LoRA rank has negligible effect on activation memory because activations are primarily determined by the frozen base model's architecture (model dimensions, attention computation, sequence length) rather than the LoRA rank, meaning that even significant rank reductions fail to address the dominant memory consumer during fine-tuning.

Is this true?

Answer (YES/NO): YES